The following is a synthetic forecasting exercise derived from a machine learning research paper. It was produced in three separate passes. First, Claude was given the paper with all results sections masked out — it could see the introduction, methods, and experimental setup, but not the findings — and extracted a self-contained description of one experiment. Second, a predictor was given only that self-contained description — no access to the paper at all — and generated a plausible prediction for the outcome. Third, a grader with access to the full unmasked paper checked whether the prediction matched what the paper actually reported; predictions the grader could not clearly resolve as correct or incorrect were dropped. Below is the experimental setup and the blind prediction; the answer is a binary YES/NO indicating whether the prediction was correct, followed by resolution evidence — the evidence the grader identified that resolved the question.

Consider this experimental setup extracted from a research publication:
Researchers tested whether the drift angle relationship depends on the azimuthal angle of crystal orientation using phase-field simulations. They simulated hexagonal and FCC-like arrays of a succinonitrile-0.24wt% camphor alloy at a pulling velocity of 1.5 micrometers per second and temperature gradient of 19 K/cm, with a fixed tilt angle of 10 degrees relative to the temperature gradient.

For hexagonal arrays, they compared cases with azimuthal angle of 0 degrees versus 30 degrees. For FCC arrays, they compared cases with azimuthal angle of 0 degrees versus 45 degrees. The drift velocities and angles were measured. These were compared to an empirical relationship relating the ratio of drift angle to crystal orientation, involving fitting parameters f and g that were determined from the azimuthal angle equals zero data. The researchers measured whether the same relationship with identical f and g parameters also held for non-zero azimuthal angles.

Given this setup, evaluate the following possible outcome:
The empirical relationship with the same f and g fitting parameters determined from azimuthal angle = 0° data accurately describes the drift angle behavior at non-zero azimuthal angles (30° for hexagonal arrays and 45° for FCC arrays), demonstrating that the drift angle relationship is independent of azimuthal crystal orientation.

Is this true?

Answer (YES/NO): YES